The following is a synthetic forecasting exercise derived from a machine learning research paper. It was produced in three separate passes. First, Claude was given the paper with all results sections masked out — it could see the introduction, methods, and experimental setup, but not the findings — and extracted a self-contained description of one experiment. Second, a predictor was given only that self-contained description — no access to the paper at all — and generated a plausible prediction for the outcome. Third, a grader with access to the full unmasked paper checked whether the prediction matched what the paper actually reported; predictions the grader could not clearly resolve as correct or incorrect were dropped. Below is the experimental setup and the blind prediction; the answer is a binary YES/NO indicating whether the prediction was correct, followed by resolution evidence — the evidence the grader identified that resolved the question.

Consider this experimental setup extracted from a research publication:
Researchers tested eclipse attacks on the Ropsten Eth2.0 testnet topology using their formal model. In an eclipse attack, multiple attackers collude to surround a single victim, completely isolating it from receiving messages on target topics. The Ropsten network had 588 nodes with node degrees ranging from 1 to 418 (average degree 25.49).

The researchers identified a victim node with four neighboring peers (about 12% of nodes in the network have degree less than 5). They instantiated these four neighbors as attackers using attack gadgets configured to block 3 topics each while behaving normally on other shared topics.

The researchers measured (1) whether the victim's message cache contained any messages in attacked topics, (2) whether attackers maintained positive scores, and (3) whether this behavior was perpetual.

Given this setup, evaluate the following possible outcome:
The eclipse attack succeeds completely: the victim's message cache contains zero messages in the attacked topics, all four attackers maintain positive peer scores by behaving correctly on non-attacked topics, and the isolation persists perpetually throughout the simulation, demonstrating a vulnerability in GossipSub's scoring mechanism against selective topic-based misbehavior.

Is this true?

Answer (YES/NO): YES